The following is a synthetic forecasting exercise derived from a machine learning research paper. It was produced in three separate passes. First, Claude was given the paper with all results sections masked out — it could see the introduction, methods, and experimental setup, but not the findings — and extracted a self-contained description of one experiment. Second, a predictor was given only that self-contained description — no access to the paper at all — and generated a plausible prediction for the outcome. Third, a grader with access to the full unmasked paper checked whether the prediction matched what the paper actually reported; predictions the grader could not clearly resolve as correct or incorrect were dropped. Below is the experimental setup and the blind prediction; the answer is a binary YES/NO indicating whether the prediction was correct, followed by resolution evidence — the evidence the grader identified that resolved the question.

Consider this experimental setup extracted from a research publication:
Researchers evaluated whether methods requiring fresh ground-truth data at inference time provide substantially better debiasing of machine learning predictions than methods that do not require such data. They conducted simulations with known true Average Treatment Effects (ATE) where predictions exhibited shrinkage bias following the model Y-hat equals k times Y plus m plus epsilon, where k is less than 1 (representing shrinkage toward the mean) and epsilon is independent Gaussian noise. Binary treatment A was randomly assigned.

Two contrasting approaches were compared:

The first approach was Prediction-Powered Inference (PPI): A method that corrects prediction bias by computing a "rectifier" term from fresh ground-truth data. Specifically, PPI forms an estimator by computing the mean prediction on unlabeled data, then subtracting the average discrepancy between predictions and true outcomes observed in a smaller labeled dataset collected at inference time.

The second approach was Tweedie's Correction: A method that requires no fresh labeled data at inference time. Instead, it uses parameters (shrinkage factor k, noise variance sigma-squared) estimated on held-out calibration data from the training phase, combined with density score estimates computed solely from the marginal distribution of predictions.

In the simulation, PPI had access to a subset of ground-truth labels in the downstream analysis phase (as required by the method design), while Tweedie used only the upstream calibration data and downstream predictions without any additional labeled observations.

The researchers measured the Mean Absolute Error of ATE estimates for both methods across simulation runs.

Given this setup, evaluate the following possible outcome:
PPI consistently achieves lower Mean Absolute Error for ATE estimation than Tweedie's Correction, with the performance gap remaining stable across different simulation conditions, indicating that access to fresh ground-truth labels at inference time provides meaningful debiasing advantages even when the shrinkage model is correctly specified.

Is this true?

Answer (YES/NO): NO